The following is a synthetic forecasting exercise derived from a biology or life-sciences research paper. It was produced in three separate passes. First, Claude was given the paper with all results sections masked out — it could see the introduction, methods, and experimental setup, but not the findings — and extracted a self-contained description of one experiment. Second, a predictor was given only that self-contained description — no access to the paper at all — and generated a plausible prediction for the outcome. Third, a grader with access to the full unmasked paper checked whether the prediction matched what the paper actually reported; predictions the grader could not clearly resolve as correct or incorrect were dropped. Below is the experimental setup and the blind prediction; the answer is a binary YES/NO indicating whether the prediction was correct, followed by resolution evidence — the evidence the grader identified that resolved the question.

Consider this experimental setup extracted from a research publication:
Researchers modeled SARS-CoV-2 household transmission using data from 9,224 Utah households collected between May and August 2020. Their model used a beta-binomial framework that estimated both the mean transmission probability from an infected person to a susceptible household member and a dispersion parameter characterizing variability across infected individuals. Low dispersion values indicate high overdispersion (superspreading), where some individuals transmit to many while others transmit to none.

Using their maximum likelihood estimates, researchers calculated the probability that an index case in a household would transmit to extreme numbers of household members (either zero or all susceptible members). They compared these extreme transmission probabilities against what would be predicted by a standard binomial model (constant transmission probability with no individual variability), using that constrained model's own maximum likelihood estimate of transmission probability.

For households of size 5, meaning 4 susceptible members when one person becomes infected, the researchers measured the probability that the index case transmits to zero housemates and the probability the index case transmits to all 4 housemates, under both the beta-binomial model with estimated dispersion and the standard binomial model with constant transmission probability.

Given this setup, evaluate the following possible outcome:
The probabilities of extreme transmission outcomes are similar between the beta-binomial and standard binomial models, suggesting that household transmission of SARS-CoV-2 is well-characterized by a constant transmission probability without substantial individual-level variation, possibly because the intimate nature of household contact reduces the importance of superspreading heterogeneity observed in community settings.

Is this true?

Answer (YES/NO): NO